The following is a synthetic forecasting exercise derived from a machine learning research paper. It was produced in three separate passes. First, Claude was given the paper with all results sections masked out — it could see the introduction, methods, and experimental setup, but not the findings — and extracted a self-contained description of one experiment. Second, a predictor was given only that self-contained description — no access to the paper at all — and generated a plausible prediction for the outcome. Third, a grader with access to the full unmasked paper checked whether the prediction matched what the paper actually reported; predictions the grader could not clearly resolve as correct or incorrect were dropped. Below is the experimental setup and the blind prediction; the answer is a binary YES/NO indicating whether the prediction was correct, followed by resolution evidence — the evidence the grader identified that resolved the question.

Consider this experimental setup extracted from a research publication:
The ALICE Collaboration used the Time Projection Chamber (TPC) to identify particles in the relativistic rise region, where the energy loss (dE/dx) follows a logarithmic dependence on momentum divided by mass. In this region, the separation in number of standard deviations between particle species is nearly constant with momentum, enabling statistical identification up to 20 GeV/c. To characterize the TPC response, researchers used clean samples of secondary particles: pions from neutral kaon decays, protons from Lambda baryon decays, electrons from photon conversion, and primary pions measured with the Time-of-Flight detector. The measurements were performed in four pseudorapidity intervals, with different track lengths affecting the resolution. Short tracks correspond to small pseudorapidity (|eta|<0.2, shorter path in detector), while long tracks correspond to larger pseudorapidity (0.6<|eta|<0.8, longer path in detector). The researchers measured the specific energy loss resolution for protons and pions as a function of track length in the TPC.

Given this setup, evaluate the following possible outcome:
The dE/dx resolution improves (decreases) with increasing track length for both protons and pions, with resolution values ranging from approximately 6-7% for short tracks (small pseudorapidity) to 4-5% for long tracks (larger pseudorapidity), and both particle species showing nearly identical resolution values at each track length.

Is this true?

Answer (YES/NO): NO